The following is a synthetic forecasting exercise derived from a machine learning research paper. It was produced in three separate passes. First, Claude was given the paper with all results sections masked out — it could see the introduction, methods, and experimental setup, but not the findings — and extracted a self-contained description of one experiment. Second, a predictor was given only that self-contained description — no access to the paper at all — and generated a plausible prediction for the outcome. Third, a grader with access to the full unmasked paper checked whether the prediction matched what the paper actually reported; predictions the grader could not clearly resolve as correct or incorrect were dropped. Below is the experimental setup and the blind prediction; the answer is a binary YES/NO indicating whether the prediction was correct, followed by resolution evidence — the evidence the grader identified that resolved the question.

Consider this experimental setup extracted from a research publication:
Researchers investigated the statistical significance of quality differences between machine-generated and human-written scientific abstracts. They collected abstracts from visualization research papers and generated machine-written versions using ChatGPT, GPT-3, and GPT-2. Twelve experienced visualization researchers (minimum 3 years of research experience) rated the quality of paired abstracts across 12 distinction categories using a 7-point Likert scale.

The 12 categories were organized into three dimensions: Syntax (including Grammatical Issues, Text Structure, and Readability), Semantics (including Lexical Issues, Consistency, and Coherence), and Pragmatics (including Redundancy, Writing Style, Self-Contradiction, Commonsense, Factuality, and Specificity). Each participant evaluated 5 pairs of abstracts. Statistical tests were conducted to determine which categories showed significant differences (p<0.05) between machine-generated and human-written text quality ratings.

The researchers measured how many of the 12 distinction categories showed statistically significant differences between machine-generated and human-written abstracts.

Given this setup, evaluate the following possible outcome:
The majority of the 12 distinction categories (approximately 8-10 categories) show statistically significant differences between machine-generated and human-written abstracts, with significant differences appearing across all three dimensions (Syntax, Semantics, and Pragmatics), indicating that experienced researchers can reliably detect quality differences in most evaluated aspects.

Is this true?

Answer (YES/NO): YES